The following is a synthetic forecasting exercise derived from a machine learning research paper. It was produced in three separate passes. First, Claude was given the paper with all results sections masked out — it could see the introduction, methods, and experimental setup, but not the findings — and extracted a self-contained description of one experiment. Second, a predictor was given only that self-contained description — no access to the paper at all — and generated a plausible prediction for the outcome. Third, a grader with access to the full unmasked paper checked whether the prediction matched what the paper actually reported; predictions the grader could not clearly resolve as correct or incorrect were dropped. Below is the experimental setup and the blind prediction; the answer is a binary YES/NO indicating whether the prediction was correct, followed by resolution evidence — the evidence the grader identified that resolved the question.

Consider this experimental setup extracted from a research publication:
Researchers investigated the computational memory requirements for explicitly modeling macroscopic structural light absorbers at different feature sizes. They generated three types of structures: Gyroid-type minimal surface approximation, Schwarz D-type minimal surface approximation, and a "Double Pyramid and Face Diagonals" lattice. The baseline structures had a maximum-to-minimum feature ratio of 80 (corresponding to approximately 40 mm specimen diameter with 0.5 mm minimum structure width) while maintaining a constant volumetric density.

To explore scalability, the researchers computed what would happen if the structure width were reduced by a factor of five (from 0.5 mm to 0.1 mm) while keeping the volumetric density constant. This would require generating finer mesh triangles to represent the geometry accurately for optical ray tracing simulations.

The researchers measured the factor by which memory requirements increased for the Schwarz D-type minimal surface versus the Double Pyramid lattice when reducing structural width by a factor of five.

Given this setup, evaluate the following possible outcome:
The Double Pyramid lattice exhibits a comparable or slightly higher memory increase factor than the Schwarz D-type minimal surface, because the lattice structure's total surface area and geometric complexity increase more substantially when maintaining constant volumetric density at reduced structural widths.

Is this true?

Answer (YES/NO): YES